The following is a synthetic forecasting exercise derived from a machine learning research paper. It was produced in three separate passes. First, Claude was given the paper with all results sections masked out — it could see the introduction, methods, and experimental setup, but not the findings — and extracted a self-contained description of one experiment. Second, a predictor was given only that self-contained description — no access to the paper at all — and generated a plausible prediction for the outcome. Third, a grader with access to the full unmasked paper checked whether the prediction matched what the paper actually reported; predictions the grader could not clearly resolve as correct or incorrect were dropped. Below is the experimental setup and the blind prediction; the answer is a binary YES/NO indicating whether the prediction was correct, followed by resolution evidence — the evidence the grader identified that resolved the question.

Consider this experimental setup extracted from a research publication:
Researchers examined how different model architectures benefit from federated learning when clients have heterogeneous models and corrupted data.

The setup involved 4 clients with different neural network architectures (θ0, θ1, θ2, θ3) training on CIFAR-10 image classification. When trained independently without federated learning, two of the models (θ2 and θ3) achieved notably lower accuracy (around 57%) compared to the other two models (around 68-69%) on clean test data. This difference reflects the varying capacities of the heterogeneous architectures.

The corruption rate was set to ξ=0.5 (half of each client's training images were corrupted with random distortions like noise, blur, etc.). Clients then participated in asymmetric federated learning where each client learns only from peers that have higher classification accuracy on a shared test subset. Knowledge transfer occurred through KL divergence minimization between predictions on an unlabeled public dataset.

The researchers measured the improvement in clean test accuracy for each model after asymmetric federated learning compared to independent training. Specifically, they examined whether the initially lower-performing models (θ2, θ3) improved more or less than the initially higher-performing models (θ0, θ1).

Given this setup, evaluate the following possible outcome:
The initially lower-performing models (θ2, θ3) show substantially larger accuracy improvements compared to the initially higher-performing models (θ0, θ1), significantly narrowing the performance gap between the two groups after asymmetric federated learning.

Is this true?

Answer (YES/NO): YES